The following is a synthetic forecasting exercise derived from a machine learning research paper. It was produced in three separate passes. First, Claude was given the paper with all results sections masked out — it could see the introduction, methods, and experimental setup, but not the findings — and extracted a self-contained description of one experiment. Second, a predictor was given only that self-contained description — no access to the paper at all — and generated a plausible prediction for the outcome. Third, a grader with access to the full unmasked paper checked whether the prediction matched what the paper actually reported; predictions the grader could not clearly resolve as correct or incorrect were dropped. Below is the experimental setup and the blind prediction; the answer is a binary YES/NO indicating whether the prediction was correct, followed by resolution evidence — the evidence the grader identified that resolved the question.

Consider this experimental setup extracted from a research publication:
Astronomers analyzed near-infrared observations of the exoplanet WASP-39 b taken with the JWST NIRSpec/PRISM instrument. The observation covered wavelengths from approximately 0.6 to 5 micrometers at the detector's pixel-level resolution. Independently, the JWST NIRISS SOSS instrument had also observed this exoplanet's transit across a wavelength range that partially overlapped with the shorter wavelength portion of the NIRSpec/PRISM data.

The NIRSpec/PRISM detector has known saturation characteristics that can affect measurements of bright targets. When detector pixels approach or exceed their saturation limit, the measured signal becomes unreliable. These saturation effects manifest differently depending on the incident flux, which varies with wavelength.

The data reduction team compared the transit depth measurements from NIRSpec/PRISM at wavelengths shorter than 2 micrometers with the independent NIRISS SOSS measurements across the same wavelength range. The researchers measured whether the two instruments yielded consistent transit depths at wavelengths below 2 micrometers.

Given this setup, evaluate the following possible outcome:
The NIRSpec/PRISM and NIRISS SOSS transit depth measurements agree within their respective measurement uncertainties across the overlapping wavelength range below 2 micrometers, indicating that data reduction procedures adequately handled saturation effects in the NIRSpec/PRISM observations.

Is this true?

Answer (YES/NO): NO